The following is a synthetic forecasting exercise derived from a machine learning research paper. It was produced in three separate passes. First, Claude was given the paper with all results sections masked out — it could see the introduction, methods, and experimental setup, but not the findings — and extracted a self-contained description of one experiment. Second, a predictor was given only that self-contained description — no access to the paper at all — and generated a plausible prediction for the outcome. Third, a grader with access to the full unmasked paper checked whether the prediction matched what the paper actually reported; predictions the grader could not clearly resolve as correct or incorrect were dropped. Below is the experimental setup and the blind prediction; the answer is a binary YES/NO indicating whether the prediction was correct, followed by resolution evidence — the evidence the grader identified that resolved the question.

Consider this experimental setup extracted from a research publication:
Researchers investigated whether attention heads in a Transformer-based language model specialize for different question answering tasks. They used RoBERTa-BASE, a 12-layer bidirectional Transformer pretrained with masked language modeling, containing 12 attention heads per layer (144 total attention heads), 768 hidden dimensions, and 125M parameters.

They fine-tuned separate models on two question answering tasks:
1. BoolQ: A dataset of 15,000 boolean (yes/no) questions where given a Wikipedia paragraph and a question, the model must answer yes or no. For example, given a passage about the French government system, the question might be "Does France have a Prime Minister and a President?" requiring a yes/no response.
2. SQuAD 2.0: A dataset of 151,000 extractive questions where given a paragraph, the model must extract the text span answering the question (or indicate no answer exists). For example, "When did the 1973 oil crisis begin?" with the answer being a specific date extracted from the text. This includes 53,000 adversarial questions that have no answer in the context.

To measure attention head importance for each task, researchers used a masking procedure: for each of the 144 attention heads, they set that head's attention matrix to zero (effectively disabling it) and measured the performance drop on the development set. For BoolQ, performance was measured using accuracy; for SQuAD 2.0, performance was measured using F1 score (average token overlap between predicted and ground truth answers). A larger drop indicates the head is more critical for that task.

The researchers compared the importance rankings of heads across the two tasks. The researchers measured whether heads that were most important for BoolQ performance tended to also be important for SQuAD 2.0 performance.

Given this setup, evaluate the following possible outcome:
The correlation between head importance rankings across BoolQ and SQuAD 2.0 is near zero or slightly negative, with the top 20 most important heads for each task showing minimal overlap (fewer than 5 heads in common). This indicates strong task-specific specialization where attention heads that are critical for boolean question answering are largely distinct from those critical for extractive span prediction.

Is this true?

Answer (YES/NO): YES